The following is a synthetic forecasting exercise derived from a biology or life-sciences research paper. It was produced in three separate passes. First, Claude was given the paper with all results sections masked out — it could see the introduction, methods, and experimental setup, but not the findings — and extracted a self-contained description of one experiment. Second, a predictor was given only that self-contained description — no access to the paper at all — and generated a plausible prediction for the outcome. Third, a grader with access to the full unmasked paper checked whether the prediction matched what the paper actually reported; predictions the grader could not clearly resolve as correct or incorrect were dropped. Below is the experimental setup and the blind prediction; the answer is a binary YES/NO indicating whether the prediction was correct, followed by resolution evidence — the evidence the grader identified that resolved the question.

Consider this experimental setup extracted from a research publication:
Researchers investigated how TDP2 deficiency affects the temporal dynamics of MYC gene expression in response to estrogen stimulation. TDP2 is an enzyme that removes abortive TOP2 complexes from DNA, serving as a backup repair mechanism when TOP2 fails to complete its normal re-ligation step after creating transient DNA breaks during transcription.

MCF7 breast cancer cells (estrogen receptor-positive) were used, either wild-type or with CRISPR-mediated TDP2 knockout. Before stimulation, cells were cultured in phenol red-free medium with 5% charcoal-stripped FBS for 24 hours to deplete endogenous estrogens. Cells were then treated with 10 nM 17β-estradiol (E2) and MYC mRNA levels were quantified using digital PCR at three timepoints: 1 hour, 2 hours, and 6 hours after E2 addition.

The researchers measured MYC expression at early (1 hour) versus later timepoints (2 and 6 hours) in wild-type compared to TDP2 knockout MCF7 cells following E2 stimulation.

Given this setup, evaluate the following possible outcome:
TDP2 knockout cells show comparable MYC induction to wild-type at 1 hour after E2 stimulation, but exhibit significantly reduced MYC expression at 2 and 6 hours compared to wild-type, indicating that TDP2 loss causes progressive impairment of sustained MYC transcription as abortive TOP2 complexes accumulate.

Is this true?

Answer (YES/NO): NO